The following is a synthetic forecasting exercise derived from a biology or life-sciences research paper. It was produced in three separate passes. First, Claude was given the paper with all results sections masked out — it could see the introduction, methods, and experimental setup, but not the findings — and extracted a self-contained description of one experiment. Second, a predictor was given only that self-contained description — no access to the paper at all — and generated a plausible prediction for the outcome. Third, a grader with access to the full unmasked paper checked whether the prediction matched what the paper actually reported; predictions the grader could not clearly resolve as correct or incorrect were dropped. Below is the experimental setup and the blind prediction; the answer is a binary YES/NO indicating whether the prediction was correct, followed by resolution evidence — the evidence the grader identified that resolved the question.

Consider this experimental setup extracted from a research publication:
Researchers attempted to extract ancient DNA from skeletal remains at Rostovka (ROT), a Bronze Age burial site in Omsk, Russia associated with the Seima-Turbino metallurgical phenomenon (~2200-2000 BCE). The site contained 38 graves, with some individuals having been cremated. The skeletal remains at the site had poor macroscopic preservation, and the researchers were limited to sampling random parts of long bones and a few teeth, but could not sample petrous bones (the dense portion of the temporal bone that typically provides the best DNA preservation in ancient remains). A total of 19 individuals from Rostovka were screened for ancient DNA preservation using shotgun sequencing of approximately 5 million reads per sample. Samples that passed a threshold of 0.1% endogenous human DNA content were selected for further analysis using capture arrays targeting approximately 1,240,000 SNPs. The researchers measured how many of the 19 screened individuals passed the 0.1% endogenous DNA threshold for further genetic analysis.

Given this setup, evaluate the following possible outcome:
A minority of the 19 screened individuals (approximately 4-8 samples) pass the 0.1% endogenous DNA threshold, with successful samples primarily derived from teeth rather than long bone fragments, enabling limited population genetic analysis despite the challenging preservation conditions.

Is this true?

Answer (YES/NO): NO